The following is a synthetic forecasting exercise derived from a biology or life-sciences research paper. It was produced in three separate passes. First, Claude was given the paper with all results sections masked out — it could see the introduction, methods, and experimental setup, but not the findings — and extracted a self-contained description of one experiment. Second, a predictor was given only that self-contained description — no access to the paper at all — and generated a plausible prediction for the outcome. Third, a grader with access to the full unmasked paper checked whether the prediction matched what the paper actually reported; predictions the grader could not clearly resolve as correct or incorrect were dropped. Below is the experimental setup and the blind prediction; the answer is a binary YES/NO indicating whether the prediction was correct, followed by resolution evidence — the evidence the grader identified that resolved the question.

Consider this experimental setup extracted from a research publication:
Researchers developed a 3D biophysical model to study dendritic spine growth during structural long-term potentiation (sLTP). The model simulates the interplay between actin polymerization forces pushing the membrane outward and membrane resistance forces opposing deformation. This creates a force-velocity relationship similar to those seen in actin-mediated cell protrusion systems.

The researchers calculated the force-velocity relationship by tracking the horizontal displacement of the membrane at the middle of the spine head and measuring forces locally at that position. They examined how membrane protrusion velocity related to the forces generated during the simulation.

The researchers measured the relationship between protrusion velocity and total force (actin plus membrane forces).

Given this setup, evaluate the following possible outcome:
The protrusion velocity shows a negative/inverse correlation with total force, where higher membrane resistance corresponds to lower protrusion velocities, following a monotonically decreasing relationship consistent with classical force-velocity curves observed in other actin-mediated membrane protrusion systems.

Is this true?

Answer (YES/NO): NO